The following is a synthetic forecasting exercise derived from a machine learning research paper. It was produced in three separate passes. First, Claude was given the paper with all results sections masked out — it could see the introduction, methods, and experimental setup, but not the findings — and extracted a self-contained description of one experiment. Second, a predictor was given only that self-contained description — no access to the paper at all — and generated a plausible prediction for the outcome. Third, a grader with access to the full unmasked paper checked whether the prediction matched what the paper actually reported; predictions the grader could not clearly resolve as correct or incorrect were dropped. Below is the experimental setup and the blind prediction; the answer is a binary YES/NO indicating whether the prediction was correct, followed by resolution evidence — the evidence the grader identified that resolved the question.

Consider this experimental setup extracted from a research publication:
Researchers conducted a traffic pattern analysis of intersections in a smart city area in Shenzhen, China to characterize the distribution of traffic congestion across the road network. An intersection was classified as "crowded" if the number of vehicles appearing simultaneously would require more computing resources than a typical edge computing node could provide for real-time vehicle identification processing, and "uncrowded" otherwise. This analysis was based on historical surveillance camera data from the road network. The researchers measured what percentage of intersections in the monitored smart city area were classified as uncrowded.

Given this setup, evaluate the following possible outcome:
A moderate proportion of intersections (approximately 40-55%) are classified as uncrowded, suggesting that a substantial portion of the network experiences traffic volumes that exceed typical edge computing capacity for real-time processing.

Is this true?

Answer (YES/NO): NO